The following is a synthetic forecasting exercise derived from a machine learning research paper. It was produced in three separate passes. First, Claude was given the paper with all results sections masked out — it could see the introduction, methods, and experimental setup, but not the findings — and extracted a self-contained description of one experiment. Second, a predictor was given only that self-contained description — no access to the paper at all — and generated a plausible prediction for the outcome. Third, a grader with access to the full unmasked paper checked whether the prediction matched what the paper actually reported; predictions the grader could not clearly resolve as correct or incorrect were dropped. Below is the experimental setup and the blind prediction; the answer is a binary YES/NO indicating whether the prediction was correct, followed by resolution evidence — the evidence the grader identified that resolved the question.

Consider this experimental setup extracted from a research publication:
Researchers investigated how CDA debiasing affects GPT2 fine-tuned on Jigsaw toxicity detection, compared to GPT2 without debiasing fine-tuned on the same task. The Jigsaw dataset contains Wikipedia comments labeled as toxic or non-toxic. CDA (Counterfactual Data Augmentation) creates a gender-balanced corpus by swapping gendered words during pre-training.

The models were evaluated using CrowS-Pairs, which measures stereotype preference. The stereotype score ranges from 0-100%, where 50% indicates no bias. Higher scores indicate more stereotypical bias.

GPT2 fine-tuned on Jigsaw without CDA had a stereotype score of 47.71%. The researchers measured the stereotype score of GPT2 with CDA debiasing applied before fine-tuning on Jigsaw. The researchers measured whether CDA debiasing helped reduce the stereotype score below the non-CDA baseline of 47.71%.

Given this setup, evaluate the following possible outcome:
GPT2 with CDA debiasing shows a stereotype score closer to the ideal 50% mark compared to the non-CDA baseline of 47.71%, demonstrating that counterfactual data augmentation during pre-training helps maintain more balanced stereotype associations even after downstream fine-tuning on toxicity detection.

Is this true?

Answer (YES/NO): YES